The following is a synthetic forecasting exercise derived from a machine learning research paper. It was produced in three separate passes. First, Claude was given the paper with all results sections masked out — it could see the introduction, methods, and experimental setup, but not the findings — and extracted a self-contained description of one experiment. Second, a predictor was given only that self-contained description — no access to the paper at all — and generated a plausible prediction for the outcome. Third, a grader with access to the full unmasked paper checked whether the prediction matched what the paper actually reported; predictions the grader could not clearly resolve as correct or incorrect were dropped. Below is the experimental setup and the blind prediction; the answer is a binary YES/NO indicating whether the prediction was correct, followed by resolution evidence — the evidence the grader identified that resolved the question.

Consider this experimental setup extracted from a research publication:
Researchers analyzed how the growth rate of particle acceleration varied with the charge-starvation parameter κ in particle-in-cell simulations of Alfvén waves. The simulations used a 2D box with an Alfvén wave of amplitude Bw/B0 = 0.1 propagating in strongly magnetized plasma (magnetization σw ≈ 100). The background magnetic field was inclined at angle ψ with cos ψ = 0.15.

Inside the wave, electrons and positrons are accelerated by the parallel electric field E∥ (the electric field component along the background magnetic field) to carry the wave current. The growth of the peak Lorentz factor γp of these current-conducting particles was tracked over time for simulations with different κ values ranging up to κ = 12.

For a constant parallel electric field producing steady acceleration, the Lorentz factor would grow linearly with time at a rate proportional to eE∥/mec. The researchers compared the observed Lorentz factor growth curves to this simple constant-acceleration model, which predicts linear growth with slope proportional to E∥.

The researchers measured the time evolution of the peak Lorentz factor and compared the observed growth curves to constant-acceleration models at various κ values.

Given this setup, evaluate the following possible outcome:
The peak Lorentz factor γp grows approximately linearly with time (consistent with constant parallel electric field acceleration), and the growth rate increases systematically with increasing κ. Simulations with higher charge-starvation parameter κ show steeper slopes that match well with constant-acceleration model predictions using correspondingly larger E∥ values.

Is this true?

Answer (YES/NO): YES